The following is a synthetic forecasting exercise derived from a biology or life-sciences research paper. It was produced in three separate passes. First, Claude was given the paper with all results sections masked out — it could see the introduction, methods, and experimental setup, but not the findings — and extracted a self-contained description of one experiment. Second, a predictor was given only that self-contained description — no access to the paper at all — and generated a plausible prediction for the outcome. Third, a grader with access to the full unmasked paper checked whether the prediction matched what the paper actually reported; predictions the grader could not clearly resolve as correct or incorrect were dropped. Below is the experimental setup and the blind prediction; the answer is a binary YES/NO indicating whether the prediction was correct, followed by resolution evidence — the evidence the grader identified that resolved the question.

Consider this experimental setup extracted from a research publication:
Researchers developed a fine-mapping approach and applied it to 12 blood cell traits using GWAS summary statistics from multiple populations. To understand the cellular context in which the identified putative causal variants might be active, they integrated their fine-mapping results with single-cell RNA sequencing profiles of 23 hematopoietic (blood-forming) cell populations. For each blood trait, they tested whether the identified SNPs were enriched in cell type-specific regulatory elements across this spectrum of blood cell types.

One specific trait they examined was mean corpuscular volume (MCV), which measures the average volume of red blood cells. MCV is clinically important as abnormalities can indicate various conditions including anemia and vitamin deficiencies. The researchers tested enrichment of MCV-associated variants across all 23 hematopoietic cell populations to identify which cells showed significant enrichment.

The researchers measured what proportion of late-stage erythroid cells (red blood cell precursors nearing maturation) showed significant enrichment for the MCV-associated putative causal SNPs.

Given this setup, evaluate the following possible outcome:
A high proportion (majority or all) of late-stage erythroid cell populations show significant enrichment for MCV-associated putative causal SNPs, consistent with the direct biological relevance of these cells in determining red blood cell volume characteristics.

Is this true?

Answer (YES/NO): YES